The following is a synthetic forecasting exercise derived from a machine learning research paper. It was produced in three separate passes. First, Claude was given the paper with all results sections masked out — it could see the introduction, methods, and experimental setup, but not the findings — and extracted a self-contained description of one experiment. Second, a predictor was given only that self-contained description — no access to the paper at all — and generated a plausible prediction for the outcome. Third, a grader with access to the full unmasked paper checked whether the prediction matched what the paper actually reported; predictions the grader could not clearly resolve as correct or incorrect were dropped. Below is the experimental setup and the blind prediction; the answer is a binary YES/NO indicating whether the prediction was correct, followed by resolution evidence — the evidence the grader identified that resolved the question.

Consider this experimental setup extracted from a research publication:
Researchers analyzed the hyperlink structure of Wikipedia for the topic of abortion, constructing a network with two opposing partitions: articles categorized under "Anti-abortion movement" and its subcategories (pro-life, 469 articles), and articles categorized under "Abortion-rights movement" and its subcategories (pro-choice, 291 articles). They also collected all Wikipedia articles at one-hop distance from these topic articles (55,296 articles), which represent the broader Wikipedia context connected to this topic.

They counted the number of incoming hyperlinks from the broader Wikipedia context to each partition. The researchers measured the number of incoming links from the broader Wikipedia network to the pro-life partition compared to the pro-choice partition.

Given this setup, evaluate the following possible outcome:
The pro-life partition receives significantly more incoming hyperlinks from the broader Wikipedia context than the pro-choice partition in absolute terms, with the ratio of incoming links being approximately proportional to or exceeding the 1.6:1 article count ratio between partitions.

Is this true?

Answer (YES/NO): NO